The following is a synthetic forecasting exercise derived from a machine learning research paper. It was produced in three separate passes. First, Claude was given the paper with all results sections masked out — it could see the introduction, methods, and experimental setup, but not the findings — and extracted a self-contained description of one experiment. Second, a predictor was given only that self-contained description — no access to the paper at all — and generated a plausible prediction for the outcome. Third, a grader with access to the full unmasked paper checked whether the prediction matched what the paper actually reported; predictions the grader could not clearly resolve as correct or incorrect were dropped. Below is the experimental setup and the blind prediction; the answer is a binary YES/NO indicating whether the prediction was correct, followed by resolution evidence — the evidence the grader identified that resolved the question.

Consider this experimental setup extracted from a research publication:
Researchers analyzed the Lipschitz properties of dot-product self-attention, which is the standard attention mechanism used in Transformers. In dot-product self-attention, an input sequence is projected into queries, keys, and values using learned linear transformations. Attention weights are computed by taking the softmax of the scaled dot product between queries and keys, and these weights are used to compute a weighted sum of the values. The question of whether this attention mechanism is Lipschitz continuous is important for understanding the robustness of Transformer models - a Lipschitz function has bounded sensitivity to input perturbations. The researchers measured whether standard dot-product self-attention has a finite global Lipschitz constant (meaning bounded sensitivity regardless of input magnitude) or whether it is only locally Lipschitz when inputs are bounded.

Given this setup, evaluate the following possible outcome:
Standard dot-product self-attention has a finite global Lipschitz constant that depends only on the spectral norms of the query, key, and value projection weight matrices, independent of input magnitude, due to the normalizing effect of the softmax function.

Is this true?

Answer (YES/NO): NO